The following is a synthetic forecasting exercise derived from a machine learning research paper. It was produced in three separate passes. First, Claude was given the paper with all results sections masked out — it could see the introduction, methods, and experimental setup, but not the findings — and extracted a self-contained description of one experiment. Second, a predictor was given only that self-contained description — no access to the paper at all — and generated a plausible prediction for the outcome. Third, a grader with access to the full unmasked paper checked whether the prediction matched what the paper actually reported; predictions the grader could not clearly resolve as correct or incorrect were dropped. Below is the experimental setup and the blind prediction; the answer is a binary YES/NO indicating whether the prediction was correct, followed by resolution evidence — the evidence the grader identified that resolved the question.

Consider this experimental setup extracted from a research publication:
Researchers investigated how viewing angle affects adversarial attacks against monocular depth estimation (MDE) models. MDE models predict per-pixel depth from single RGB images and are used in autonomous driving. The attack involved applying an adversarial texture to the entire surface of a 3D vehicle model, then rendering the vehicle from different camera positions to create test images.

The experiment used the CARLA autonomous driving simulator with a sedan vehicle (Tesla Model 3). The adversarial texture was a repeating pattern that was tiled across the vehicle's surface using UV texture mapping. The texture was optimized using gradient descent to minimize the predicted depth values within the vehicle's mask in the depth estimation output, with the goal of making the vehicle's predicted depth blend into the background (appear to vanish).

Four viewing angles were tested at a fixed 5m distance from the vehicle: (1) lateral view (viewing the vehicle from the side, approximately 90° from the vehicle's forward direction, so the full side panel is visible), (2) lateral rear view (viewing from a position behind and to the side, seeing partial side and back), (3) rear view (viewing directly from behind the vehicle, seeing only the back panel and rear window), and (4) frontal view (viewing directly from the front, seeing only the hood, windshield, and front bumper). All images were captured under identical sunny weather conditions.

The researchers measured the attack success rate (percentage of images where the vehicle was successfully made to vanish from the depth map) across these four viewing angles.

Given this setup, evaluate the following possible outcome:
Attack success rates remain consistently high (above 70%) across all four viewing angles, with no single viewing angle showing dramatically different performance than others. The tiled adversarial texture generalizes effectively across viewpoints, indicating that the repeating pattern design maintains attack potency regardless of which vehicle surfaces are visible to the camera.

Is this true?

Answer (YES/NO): NO